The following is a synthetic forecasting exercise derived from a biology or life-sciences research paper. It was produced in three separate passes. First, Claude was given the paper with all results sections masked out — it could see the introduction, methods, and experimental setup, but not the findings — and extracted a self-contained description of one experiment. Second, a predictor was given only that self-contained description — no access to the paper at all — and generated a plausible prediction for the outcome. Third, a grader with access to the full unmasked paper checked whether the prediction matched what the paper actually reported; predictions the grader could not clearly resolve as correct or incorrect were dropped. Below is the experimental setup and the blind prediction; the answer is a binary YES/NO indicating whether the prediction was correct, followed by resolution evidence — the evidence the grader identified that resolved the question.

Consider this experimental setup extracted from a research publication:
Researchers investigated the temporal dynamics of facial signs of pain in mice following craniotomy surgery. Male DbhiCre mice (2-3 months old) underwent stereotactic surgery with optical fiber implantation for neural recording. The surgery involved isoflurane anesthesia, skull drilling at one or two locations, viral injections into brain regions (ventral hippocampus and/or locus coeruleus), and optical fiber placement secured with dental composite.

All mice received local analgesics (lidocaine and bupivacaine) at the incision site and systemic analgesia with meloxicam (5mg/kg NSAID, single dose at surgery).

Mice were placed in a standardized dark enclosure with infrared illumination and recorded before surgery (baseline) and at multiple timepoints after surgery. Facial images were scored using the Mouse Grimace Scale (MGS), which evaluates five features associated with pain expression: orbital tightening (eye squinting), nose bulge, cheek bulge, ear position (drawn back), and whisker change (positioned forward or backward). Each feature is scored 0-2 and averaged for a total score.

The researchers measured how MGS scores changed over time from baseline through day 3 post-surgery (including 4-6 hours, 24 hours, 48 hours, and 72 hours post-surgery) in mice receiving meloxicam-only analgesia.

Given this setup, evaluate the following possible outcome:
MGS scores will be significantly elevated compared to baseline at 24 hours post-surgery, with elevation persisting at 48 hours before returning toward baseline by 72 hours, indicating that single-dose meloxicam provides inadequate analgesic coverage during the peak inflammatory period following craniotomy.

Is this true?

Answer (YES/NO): NO